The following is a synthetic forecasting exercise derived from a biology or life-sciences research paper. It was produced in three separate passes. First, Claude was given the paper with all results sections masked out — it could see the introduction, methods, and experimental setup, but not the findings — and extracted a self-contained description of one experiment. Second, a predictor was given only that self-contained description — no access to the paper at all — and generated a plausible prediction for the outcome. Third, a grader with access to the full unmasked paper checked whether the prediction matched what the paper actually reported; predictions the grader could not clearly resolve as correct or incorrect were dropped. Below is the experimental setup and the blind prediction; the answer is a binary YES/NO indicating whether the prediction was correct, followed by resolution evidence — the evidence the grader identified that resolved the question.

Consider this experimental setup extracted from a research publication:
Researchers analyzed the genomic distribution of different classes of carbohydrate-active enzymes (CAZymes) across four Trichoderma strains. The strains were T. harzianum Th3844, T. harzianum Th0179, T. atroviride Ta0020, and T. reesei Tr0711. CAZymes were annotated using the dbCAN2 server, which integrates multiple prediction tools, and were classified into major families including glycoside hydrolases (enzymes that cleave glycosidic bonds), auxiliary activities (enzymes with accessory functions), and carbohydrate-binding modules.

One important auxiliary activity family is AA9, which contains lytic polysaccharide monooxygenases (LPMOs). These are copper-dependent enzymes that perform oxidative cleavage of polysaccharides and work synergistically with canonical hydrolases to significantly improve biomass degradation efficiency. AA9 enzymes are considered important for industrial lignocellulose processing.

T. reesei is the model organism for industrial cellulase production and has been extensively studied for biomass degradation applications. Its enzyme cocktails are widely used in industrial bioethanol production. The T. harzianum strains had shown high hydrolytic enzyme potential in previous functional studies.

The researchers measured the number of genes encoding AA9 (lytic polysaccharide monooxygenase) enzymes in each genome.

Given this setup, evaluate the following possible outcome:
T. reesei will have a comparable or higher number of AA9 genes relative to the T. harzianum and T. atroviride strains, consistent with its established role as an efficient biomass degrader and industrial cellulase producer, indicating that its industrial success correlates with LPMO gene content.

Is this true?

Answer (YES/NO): YES